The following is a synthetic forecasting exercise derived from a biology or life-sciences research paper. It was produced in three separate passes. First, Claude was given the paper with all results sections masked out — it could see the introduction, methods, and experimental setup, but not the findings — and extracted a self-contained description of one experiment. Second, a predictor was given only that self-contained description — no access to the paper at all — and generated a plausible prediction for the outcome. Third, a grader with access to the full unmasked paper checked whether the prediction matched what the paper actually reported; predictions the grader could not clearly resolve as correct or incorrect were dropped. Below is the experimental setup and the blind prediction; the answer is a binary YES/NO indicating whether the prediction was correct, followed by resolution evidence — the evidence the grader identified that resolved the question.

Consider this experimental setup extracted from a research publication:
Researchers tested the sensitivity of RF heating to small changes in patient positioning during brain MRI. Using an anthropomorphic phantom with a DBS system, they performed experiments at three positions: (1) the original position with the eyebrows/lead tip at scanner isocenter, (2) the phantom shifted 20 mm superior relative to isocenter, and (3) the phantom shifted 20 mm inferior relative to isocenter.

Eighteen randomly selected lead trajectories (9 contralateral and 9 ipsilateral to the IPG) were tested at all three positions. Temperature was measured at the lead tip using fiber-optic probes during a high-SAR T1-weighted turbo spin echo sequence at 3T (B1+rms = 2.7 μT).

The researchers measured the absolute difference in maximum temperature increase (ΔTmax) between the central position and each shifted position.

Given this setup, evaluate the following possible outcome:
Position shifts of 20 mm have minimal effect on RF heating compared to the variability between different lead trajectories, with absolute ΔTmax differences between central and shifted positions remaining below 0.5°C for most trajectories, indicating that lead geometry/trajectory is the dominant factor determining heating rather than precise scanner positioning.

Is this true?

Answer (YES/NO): NO